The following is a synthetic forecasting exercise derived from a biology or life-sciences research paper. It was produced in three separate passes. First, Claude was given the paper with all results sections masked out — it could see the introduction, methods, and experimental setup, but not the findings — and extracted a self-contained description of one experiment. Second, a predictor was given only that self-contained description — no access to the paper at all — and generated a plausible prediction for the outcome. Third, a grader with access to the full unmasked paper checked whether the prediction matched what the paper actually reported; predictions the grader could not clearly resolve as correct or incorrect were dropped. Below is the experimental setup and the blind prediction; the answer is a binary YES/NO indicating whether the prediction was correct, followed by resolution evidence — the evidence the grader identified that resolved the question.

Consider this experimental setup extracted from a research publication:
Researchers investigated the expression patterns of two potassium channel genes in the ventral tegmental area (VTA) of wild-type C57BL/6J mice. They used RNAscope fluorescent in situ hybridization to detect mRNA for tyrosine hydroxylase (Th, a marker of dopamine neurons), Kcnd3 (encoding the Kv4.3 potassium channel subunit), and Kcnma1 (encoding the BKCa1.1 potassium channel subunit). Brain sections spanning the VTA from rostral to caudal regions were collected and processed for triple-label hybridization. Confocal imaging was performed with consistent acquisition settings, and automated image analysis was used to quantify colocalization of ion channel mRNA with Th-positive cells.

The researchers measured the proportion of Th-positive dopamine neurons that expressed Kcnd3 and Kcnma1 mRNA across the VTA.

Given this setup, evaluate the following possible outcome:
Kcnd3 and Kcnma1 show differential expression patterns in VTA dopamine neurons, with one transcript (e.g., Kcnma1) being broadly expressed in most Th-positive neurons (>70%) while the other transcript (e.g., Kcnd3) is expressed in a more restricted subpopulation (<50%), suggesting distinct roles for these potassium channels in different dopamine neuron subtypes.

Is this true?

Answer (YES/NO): NO